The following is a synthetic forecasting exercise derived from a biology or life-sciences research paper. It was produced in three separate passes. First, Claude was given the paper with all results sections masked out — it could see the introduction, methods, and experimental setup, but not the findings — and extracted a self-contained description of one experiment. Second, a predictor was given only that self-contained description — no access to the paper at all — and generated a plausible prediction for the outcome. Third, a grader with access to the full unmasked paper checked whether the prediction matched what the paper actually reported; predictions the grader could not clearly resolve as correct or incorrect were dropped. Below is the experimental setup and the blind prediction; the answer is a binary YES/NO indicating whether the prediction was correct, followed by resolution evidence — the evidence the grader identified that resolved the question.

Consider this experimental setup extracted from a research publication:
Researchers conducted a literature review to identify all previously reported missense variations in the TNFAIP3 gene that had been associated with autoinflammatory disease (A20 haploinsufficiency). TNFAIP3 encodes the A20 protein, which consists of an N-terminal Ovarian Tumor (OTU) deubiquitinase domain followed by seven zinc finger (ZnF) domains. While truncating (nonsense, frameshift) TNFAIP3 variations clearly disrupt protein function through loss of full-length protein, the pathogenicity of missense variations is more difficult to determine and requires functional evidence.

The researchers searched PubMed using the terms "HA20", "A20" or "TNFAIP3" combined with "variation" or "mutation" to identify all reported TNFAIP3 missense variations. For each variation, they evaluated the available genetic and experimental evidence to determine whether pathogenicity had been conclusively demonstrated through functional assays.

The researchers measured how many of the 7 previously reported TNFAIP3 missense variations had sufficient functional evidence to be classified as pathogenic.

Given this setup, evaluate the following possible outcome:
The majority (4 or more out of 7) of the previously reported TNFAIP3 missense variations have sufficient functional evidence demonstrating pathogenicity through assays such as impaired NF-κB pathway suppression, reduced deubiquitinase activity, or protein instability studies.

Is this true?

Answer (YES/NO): NO